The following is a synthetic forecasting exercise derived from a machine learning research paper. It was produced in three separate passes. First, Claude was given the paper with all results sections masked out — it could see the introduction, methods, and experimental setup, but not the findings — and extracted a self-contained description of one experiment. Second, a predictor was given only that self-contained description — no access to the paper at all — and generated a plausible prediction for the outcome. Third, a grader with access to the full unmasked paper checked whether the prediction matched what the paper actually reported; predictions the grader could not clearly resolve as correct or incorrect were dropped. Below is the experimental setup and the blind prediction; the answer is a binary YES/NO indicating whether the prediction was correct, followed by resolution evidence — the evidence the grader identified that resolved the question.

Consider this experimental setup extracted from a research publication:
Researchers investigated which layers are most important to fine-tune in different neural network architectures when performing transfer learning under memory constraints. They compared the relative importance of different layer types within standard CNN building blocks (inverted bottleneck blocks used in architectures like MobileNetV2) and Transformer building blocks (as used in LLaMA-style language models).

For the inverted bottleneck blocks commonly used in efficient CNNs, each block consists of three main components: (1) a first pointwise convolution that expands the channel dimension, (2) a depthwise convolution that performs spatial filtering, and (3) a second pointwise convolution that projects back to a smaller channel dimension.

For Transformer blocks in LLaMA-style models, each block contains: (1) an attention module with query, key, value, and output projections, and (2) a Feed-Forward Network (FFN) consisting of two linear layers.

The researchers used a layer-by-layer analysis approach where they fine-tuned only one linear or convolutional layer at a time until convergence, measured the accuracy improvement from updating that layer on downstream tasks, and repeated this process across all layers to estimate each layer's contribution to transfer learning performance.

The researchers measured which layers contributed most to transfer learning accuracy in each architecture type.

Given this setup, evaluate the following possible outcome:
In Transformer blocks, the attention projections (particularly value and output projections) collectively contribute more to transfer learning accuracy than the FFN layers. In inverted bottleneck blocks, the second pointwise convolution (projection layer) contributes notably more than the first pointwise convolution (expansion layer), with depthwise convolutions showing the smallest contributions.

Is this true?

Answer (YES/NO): NO